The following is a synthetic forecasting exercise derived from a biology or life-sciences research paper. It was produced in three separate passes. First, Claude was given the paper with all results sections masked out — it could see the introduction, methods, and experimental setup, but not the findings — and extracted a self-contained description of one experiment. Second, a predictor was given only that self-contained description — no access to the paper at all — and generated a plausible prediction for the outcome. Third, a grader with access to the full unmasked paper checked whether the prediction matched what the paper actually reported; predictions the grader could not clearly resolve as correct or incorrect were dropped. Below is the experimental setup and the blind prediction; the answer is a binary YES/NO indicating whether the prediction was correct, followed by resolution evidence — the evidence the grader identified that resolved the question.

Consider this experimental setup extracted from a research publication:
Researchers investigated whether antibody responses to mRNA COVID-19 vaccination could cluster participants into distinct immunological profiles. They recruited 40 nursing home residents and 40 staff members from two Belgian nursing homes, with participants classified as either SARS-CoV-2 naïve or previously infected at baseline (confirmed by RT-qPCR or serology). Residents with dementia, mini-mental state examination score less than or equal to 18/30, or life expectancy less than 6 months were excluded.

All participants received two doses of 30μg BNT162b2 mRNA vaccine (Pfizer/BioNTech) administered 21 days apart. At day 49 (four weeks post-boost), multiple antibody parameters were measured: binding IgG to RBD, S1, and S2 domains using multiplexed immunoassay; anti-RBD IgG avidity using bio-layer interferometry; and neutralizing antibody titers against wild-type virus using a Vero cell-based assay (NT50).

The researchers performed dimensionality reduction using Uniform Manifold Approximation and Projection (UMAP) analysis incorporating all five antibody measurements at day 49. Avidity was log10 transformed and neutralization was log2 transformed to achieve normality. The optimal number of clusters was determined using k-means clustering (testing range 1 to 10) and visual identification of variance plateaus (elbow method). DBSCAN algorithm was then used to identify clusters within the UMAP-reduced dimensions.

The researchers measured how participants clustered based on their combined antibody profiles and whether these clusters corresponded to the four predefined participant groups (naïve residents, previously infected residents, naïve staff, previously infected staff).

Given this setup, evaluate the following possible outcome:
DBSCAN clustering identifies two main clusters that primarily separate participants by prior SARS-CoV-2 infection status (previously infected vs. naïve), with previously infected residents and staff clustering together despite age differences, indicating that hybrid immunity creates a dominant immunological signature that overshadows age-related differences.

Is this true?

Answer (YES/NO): NO